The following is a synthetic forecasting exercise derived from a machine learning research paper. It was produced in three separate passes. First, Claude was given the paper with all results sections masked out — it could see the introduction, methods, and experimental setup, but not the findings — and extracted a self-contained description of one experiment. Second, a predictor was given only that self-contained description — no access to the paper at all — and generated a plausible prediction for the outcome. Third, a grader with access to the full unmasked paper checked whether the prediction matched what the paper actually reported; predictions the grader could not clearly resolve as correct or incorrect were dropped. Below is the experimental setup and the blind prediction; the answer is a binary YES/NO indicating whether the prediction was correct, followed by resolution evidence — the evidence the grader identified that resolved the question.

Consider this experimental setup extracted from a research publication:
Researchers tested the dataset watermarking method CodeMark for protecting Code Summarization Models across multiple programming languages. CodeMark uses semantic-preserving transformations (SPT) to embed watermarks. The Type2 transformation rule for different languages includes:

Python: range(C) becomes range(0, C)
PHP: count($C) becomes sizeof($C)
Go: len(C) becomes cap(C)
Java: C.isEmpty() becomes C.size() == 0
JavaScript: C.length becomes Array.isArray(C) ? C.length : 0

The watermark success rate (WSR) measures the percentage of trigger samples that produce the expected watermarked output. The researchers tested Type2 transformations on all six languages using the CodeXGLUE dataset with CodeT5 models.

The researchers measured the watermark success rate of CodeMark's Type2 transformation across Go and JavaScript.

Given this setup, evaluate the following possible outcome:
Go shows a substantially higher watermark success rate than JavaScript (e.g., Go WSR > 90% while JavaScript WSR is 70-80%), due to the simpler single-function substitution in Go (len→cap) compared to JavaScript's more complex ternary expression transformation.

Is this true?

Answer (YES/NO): NO